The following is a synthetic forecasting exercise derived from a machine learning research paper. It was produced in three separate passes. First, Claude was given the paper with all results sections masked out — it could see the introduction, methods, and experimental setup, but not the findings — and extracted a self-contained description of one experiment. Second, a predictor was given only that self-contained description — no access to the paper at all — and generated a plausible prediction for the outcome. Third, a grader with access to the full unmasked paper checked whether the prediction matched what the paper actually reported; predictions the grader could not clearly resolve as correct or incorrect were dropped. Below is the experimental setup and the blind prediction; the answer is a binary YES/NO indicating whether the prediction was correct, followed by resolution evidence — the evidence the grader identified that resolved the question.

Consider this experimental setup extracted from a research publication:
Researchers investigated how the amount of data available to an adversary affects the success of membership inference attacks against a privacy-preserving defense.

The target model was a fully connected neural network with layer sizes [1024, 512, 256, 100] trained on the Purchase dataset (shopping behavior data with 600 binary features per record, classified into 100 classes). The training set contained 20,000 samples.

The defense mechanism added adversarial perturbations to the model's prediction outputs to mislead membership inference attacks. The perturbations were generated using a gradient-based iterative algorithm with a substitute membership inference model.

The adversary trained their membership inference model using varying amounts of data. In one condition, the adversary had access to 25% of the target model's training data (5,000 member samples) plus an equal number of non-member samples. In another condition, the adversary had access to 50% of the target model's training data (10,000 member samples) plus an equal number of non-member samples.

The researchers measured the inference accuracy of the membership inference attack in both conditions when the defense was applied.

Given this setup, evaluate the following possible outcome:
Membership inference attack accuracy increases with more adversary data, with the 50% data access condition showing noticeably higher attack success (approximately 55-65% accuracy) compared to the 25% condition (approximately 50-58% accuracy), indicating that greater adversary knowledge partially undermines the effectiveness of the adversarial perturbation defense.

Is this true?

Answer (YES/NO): NO